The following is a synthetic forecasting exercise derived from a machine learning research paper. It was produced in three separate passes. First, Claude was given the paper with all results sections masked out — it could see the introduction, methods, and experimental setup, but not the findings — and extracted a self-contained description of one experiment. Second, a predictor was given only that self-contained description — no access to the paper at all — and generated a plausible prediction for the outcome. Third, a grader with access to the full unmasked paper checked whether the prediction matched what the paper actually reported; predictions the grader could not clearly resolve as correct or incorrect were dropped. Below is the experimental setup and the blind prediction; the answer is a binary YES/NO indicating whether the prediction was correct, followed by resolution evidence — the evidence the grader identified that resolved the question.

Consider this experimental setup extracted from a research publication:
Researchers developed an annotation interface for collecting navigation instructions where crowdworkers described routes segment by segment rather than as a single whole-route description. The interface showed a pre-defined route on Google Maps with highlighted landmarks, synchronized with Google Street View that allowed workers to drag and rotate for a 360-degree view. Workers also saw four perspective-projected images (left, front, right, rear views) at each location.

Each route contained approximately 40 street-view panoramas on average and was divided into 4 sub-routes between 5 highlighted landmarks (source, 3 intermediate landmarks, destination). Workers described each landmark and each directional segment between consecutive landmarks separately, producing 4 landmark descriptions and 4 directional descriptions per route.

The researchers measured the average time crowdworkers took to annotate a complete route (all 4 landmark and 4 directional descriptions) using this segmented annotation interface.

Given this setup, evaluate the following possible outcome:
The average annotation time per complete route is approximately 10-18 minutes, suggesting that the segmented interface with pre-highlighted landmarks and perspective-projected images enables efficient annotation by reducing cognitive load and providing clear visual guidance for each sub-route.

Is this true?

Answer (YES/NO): NO